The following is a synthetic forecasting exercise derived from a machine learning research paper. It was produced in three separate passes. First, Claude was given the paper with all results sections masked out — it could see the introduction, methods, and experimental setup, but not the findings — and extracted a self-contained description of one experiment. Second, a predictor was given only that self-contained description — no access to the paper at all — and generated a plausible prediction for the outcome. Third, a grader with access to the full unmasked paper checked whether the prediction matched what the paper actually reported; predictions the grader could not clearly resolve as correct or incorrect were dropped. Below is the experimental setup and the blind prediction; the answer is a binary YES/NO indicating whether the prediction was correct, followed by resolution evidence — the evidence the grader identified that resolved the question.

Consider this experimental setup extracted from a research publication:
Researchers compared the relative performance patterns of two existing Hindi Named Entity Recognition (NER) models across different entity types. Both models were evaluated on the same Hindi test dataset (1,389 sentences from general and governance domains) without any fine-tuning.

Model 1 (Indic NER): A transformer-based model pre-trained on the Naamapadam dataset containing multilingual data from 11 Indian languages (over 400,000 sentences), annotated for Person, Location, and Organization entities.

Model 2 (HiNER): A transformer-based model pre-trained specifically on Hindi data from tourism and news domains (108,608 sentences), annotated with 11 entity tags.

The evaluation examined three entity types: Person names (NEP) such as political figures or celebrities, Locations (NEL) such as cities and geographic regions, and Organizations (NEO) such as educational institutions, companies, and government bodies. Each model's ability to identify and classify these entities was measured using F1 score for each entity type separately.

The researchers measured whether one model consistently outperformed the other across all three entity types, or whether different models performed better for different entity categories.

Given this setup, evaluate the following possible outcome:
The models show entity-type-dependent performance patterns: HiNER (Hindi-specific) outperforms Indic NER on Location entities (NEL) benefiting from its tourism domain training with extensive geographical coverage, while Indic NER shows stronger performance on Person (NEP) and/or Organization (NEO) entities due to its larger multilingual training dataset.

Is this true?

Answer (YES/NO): NO